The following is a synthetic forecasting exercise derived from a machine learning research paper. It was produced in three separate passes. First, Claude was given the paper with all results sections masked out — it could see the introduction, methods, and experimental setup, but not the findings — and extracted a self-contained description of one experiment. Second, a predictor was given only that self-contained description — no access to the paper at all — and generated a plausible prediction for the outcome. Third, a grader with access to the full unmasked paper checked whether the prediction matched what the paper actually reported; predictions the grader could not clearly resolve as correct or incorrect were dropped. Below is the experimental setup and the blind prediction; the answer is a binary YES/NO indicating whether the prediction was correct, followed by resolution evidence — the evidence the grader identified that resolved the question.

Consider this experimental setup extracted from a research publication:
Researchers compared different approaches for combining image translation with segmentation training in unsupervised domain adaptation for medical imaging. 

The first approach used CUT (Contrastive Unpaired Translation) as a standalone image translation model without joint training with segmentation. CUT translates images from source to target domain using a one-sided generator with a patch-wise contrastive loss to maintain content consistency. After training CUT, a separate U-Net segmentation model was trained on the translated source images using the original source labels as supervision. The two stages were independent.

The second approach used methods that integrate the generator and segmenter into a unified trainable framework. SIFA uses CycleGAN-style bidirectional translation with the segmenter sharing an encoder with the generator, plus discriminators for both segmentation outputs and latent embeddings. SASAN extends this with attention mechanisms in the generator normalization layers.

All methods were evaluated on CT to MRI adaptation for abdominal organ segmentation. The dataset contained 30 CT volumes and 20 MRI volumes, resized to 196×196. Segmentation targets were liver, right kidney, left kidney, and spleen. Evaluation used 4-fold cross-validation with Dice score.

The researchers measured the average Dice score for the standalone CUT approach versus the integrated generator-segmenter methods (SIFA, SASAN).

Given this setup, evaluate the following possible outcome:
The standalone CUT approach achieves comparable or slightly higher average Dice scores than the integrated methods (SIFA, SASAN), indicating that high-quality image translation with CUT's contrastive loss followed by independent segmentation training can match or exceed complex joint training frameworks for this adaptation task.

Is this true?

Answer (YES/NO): NO